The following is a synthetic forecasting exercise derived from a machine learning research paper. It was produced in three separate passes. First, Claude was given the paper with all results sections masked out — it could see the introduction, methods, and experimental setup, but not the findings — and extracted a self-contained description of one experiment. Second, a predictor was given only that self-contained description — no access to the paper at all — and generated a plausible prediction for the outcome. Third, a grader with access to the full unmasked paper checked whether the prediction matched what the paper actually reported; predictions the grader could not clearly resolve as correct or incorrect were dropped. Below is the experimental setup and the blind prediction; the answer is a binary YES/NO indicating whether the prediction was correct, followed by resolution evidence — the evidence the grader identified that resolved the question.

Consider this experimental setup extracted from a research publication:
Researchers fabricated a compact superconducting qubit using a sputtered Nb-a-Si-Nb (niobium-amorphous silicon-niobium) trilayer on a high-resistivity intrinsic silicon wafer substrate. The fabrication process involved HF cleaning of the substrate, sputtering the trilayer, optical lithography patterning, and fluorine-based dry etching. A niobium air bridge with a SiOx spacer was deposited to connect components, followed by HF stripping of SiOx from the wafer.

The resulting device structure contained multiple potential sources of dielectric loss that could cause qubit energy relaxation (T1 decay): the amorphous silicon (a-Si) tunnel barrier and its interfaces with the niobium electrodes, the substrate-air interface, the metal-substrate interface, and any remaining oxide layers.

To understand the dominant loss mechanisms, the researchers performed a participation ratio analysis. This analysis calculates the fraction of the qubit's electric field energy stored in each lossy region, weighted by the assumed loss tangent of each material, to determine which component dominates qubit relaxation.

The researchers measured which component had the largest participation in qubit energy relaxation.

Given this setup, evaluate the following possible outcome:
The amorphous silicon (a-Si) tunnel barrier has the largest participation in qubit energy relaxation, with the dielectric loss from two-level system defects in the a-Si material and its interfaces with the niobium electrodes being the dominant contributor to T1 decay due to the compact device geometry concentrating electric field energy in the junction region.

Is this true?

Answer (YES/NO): YES